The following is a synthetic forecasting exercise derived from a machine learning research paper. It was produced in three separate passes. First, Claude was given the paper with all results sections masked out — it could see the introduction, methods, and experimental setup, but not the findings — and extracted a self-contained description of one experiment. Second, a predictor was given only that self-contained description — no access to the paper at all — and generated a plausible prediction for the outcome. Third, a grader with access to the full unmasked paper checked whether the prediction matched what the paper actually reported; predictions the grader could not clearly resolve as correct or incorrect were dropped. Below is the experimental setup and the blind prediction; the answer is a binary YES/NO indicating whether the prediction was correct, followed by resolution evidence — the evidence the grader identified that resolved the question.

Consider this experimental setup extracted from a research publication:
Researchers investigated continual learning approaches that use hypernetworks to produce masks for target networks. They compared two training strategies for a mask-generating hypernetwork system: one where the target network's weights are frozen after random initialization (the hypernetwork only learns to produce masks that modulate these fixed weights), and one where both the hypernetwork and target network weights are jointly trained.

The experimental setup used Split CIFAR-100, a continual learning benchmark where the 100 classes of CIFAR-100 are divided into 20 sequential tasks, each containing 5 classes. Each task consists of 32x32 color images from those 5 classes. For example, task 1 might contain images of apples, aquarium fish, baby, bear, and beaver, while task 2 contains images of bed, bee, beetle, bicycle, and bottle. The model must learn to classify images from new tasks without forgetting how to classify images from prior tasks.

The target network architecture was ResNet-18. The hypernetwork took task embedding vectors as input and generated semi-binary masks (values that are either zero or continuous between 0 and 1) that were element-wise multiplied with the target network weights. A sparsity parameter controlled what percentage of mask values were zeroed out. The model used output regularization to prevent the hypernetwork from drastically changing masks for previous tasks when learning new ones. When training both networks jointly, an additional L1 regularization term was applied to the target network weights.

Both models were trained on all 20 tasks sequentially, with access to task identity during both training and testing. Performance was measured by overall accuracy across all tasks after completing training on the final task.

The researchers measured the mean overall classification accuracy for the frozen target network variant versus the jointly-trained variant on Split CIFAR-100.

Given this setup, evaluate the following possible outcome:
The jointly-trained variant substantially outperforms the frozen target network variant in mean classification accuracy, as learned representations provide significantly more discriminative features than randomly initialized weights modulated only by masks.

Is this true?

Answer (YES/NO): NO